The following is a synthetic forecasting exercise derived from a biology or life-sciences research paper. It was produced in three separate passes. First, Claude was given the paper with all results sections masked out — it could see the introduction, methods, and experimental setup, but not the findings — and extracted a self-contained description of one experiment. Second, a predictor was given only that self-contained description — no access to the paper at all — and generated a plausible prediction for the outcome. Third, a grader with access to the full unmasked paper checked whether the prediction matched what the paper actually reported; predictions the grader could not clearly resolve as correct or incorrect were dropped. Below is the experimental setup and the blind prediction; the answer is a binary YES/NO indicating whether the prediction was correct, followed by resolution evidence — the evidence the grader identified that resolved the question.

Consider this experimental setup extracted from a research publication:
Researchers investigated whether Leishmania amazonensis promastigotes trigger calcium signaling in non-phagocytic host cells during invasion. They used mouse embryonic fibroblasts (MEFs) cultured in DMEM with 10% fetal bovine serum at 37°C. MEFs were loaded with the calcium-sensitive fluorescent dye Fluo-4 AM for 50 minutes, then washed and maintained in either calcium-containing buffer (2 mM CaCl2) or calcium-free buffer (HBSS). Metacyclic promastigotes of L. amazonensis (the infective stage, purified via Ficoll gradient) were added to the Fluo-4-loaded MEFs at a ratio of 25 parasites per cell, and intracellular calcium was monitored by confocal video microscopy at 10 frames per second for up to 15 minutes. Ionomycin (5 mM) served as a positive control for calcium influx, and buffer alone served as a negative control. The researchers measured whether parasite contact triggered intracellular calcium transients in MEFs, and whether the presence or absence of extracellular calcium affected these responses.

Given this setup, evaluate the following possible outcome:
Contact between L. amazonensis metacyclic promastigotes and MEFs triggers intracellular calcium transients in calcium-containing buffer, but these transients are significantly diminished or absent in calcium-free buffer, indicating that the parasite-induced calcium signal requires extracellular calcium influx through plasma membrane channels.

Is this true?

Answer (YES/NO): NO